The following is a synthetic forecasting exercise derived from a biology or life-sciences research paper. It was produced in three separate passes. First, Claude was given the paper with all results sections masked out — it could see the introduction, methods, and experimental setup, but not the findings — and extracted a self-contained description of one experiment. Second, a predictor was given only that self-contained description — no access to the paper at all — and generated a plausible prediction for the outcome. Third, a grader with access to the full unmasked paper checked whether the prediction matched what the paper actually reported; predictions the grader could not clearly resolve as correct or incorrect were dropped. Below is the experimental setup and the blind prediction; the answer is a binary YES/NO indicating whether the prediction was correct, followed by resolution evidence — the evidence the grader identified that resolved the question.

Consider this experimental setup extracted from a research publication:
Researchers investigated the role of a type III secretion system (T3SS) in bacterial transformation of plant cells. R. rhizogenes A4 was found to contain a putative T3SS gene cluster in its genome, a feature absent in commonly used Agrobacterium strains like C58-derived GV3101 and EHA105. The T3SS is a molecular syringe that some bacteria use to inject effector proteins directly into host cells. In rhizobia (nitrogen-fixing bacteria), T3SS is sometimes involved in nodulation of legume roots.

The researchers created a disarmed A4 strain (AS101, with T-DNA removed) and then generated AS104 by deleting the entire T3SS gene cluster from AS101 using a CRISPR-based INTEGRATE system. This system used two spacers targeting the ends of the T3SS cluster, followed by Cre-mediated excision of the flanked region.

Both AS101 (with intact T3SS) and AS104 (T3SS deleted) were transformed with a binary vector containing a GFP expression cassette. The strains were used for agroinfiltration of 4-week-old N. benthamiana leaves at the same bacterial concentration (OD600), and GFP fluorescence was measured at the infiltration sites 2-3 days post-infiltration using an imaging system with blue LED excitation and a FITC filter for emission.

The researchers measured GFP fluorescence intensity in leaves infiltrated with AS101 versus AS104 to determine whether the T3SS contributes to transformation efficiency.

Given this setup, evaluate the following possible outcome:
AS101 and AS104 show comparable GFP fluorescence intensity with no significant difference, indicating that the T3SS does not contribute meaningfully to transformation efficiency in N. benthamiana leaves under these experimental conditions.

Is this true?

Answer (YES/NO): YES